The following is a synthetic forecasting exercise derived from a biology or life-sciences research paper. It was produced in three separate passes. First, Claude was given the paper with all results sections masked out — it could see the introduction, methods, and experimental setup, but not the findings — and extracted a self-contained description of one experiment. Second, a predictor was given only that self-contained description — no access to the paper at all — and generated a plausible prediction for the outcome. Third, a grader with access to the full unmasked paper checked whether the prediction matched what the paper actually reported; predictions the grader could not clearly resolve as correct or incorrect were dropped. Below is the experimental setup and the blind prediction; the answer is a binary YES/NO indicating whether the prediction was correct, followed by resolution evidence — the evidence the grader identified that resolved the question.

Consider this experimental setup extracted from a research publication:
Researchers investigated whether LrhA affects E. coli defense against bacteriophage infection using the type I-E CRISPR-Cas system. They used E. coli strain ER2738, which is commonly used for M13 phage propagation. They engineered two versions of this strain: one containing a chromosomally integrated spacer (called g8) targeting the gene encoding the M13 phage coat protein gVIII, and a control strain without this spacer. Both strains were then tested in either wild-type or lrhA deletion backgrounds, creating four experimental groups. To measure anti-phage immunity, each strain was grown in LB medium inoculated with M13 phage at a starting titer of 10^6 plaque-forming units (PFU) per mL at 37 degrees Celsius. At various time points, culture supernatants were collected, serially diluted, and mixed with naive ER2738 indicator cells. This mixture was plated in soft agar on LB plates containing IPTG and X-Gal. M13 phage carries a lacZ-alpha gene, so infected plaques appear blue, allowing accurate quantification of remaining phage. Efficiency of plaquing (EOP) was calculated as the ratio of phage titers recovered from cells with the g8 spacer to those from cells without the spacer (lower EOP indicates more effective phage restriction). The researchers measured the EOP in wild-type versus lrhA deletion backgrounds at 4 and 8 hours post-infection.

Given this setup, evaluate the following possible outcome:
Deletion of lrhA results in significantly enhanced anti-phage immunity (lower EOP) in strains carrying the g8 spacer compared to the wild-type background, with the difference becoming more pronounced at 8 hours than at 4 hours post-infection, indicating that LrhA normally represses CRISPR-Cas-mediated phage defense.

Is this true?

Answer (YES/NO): NO